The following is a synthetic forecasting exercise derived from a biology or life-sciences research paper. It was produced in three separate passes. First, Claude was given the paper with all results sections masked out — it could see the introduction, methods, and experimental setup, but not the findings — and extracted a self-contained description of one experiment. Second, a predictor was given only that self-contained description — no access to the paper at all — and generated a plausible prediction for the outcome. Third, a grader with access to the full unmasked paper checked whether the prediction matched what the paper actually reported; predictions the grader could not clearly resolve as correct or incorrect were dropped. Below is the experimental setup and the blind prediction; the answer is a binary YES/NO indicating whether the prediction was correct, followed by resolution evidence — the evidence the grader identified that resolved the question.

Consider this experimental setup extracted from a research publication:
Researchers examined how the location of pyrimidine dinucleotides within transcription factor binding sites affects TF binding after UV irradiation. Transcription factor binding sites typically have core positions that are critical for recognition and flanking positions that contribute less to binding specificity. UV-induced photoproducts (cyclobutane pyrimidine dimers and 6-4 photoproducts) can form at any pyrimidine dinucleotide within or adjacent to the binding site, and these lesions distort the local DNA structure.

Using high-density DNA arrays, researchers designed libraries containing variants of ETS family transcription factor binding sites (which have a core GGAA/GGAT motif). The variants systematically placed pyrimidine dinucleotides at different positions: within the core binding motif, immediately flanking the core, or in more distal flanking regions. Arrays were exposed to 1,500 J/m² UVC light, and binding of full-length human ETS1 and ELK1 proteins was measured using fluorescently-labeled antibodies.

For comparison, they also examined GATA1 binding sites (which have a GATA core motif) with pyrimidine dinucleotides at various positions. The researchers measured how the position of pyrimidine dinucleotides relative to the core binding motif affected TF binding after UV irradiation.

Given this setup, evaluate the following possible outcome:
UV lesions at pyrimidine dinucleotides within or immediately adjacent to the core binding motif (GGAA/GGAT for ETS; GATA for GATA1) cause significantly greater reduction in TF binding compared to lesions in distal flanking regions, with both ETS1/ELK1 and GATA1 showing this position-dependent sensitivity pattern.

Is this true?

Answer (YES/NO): NO